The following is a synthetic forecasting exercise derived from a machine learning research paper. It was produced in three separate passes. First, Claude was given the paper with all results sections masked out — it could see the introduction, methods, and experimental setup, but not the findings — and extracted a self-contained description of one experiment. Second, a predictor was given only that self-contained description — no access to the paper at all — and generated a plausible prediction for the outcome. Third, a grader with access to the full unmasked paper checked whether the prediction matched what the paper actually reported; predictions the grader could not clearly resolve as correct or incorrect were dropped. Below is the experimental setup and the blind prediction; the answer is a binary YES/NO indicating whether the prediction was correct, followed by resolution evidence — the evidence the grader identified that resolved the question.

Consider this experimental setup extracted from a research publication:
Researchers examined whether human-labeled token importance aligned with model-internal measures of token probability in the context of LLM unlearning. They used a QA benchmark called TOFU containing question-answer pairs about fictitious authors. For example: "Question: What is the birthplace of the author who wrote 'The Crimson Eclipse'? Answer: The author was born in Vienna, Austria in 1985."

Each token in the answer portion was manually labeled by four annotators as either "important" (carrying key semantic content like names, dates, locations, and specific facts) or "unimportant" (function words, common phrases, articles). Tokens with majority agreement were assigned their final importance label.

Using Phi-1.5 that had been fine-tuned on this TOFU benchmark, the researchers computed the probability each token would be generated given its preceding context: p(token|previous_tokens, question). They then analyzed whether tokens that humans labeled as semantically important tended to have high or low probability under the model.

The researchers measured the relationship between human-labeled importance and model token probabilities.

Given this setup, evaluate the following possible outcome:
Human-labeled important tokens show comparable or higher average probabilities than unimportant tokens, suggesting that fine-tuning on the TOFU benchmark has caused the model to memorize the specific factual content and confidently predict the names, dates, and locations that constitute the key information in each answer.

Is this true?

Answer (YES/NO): NO